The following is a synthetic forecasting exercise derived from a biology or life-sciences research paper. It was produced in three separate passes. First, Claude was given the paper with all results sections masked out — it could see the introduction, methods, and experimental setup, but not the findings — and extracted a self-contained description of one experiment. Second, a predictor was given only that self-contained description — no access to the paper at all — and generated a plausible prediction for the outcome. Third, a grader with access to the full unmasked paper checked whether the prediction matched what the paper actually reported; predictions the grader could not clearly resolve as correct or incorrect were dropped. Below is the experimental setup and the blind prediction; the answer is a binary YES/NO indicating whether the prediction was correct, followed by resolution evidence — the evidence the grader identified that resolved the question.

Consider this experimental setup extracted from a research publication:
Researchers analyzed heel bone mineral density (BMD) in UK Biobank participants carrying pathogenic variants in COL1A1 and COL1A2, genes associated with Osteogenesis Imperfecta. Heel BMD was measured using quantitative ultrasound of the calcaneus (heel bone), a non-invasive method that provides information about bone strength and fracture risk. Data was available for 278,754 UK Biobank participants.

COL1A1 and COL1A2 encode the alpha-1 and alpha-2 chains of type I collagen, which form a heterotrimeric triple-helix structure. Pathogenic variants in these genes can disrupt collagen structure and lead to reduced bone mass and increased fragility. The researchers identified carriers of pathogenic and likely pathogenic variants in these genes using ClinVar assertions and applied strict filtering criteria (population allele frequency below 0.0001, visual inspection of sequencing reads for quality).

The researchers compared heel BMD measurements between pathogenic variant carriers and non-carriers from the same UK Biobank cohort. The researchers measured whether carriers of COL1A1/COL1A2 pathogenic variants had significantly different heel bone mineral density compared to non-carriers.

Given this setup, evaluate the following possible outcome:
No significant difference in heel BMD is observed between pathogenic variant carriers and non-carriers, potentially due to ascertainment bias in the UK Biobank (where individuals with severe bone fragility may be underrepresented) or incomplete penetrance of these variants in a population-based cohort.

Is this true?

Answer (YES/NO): NO